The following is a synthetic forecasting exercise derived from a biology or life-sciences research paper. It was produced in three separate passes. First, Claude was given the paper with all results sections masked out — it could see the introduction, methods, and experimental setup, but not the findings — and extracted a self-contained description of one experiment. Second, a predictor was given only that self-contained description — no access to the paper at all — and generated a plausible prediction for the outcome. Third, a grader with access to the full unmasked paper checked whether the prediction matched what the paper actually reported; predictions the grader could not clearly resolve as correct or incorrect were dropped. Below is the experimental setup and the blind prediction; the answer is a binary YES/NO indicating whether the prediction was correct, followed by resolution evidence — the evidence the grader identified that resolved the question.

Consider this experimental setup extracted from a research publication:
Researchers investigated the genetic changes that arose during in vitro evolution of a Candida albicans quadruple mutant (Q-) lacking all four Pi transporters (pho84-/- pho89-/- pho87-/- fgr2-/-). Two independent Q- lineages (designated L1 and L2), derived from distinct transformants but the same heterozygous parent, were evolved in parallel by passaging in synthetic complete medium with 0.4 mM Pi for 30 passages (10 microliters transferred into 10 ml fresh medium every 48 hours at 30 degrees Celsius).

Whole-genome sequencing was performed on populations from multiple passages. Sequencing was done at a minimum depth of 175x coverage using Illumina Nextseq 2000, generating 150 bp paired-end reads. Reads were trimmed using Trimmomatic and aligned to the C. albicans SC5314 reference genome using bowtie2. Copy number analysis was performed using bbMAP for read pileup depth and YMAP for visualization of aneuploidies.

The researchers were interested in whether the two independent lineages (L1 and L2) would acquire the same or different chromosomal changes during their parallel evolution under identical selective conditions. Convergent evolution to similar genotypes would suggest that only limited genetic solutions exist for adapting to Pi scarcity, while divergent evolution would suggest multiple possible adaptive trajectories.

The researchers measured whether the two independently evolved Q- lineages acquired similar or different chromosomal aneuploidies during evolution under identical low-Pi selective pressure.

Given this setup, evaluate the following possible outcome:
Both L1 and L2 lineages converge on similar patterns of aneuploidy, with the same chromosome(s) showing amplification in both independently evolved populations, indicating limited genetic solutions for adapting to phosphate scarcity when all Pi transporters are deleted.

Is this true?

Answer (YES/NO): YES